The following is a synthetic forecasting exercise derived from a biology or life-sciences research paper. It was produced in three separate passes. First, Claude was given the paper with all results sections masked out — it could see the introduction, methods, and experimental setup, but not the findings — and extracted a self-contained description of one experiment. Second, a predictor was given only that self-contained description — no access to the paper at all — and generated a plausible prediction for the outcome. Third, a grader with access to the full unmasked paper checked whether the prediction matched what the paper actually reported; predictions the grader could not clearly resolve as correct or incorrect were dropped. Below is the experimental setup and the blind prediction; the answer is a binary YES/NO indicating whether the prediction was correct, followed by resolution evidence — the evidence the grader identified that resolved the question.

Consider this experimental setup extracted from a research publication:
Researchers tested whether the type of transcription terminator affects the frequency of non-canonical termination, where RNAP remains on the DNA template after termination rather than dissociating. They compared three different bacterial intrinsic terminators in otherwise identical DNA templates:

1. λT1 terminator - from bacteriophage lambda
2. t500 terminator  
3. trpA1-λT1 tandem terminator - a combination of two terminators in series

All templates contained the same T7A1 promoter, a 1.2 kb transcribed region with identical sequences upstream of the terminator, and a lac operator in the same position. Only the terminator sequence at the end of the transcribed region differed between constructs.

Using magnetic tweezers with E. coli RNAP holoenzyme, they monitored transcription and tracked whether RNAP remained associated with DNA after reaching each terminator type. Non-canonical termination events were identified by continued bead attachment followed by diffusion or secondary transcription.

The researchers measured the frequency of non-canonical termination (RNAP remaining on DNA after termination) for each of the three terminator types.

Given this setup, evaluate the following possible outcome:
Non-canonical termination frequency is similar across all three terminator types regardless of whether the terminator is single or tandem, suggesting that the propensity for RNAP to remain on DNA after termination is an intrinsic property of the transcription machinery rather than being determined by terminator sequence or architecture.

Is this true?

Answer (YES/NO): NO